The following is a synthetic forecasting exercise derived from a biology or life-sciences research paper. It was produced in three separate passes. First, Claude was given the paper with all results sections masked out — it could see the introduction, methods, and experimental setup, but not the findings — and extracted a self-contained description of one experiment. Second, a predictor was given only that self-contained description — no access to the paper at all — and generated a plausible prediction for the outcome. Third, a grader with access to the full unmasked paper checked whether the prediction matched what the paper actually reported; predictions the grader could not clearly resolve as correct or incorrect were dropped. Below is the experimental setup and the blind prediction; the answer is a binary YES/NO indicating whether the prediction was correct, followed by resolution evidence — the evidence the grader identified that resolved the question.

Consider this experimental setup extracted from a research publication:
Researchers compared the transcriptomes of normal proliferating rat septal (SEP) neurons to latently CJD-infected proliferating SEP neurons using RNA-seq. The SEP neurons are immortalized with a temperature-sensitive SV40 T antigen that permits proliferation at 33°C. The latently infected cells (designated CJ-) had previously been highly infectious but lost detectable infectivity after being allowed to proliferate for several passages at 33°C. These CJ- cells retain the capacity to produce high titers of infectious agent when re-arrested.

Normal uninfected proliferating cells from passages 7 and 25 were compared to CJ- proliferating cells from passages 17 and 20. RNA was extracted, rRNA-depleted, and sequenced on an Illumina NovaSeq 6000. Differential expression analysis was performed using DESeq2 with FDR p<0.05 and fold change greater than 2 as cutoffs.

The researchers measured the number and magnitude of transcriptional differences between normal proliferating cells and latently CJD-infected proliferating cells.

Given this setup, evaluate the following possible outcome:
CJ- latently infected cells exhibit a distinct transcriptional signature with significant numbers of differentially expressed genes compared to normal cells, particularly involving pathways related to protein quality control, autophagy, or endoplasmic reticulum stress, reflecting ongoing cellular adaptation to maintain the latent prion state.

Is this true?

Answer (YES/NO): NO